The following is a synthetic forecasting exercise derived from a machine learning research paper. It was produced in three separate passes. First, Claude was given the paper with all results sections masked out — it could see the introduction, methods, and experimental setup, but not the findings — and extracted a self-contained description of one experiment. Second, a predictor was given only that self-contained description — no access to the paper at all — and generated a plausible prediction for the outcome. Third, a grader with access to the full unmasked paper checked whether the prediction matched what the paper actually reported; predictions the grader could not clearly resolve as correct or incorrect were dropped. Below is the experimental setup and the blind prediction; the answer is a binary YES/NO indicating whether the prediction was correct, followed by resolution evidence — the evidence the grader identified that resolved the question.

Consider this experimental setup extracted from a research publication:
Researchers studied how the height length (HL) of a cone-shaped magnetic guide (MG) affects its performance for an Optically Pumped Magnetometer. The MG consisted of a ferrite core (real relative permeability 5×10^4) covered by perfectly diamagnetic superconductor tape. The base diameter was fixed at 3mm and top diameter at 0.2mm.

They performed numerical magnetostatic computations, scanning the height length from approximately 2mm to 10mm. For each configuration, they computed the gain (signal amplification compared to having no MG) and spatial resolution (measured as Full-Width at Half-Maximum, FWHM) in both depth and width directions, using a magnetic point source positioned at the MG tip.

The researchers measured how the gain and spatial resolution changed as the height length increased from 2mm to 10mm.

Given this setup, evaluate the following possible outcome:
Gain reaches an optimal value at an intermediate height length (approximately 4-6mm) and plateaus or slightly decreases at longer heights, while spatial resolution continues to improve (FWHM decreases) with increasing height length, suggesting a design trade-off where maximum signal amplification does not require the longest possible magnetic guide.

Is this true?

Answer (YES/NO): NO